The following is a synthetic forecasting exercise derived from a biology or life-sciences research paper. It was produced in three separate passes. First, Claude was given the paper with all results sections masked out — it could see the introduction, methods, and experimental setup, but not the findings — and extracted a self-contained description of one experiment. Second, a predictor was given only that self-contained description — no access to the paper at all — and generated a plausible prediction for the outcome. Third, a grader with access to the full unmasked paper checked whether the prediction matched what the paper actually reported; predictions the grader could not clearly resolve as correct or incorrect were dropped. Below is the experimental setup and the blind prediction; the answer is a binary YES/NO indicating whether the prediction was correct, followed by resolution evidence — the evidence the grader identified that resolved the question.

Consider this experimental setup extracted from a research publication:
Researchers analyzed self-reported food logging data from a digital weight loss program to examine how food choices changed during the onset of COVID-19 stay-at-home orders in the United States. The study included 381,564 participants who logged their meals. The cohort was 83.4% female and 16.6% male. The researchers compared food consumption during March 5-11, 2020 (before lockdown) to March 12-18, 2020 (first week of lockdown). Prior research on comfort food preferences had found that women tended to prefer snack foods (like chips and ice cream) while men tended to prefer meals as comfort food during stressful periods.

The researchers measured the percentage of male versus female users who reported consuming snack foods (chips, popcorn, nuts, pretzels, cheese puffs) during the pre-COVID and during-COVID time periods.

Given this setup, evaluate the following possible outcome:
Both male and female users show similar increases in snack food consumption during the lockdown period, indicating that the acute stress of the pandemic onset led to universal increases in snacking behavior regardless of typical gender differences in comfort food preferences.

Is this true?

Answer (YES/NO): NO